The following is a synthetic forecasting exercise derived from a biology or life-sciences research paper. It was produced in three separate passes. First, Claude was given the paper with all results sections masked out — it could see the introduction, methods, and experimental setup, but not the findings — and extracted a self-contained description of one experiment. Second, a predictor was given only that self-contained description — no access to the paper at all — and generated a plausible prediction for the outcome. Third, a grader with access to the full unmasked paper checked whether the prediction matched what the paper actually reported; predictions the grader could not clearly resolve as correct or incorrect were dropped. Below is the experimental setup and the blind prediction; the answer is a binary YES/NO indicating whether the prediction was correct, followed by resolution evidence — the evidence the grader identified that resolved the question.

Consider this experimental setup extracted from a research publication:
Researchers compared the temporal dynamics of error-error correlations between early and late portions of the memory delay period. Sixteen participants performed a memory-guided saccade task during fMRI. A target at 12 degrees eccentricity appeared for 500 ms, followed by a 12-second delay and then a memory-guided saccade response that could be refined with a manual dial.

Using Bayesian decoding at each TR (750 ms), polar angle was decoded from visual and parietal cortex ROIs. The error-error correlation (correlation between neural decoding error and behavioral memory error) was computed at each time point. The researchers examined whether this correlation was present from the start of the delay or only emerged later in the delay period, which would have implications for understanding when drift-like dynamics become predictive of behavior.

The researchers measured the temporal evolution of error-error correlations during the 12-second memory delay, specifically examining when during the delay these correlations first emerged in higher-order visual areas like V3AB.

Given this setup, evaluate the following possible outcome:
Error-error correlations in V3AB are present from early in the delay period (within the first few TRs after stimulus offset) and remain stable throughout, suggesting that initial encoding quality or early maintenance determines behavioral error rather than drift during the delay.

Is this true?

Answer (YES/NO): NO